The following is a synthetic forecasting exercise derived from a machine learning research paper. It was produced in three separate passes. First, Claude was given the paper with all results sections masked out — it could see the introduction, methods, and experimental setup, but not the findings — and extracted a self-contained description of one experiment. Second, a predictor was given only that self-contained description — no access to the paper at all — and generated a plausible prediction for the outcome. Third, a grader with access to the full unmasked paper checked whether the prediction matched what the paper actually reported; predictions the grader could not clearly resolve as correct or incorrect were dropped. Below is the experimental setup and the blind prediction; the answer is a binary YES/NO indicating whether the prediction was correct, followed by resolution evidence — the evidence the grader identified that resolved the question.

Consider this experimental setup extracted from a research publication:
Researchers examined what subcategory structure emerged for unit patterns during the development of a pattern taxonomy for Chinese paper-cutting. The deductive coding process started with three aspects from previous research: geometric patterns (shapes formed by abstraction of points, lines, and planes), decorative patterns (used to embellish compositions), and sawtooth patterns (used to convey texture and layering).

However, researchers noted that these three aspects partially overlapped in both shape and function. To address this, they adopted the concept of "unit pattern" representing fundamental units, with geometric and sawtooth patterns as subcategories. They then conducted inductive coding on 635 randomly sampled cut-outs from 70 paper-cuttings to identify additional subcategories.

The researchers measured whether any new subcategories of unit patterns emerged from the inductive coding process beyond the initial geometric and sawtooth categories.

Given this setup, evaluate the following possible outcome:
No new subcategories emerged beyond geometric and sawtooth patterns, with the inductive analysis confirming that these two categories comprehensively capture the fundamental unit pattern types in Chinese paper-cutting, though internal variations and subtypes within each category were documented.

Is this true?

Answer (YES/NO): NO